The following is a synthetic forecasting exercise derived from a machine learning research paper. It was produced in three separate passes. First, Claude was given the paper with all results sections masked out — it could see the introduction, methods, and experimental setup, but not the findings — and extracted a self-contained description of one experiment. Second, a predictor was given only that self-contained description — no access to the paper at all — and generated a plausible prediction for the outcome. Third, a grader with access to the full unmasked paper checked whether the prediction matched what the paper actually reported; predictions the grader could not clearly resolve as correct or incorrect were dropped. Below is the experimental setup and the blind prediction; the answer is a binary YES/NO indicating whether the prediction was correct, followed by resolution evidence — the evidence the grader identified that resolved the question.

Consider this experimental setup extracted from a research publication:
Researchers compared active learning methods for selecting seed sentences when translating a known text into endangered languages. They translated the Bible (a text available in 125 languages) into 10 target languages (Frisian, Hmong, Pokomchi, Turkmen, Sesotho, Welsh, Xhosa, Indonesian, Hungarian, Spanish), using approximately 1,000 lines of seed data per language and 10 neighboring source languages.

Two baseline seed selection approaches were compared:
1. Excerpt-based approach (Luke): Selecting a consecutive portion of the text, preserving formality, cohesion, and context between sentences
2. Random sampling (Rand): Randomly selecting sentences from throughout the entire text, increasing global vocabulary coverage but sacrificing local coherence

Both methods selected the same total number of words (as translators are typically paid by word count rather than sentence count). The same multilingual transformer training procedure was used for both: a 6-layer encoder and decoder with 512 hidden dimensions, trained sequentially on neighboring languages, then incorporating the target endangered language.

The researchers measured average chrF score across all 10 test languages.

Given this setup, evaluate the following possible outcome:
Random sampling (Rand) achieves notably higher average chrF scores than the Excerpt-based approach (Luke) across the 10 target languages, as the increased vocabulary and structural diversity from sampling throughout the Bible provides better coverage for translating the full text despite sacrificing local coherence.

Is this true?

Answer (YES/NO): YES